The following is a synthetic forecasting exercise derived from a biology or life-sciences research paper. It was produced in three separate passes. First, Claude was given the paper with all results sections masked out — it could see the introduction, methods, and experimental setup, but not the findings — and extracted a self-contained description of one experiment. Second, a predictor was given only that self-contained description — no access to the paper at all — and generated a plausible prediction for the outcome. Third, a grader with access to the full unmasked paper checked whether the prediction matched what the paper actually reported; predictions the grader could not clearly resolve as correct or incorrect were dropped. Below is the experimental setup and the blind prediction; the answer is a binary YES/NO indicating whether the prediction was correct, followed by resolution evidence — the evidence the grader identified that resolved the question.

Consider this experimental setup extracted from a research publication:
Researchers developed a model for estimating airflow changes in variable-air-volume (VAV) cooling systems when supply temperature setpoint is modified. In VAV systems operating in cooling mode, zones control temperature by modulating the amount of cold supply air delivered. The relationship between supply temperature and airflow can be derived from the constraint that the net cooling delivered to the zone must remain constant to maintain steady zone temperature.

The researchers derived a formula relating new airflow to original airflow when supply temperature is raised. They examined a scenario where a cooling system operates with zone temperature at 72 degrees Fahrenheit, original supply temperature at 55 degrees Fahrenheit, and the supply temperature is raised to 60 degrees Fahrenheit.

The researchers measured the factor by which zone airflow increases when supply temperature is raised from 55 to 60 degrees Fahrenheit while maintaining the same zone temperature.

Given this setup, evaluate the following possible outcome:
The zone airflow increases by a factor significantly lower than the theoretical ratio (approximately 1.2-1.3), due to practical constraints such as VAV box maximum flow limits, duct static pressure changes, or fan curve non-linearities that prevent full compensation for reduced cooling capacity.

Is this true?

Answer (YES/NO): NO